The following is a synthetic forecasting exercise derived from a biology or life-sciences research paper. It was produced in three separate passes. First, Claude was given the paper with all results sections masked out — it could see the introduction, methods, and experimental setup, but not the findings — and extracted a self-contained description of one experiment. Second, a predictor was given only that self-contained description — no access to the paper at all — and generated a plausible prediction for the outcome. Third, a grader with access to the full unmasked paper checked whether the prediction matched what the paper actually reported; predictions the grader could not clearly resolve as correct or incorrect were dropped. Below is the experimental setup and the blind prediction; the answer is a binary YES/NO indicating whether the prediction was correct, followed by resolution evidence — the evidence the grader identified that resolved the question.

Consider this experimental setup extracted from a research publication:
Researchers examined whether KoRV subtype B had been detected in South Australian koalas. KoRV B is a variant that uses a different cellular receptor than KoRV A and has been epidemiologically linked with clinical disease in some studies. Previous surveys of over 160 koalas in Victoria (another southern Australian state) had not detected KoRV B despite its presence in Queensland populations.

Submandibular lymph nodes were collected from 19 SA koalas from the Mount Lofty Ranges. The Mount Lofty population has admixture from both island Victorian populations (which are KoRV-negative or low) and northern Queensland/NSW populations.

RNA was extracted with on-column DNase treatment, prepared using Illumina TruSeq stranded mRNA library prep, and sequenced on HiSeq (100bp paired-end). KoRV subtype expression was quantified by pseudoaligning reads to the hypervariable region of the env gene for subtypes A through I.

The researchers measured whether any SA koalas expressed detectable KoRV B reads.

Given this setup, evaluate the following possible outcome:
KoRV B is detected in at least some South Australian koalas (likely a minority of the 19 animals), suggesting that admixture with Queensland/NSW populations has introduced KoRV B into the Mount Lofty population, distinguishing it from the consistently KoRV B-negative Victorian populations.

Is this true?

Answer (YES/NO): YES